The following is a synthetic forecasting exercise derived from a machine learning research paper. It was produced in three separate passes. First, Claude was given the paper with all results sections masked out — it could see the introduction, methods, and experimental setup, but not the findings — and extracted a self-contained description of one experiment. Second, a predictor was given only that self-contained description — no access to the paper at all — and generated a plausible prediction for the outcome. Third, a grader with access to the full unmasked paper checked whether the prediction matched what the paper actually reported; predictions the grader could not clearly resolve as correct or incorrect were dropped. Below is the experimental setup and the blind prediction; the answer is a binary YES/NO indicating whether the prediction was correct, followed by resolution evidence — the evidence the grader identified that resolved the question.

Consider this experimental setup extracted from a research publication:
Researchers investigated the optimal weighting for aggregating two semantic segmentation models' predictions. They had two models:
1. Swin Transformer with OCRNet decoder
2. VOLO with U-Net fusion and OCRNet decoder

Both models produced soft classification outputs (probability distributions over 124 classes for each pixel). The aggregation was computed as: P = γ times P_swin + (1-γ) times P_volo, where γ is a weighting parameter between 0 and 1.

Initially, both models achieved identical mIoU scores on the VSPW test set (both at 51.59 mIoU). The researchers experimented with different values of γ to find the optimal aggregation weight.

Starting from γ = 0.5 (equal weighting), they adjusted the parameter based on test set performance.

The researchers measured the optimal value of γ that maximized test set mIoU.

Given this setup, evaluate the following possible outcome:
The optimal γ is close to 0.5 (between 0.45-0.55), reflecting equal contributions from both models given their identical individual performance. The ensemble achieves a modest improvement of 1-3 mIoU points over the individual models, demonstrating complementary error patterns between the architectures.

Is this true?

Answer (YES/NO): NO